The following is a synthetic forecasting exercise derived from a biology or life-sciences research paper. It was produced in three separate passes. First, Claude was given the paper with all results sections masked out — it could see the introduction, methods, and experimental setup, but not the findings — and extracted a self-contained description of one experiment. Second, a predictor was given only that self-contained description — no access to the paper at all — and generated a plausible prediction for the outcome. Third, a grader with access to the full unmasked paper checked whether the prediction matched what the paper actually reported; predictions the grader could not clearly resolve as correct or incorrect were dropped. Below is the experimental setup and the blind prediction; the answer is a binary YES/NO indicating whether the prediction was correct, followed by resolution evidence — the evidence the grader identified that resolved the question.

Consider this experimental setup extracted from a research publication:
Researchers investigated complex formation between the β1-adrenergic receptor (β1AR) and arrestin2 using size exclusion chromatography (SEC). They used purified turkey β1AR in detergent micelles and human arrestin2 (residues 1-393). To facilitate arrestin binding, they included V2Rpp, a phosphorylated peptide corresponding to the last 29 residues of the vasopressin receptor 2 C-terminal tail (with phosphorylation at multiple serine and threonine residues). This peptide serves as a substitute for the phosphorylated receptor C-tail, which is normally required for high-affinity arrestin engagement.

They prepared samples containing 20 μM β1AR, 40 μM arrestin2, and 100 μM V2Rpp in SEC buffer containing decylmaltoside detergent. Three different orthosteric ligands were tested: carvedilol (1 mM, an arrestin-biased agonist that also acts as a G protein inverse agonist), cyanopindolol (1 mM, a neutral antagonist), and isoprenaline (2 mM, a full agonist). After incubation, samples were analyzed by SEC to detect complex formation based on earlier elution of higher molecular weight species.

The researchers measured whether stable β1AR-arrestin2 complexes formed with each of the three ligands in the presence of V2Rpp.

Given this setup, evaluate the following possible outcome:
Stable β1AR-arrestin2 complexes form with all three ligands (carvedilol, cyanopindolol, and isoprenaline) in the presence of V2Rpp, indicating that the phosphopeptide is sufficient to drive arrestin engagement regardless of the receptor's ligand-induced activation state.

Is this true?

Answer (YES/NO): YES